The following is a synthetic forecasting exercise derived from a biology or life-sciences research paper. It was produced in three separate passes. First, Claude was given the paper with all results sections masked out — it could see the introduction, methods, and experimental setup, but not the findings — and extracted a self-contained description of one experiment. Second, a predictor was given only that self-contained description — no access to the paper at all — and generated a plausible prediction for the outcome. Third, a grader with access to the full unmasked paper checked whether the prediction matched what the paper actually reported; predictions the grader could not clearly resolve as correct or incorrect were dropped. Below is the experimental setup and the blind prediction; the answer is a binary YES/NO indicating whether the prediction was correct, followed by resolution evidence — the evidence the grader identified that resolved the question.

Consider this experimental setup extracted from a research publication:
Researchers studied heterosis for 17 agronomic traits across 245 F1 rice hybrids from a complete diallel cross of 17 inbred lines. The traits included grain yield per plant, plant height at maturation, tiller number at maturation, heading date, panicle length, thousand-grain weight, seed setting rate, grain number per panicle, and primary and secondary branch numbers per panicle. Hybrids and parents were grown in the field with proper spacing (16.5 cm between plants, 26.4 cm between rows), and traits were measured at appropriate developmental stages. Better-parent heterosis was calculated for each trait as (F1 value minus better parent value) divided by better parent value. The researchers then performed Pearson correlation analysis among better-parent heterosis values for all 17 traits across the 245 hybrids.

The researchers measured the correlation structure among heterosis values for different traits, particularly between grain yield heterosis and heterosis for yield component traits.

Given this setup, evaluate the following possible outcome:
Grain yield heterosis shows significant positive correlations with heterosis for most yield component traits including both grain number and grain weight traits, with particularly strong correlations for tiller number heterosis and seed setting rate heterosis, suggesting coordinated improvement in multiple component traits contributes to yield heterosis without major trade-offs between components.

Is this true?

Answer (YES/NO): NO